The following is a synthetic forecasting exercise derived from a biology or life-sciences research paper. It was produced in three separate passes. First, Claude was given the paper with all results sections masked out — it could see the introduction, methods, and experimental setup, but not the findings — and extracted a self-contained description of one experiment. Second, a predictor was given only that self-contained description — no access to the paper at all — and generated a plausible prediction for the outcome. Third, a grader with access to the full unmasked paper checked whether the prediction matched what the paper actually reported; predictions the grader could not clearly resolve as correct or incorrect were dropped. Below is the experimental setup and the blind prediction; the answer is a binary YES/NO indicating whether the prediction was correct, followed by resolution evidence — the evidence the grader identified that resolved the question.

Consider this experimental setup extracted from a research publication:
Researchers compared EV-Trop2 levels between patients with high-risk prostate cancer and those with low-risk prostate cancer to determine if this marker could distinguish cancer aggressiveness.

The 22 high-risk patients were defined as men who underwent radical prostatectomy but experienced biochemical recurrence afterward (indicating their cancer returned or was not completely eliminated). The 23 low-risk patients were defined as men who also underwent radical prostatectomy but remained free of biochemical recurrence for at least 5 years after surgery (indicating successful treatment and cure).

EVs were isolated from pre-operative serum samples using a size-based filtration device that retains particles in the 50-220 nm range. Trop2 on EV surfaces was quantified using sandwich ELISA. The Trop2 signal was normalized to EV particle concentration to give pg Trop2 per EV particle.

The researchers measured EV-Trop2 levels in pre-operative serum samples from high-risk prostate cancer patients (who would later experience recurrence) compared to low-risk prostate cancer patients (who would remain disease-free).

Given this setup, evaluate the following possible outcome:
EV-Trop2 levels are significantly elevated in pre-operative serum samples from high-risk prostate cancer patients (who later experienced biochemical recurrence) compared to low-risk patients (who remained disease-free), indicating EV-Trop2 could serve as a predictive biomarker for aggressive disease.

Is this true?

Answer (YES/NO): YES